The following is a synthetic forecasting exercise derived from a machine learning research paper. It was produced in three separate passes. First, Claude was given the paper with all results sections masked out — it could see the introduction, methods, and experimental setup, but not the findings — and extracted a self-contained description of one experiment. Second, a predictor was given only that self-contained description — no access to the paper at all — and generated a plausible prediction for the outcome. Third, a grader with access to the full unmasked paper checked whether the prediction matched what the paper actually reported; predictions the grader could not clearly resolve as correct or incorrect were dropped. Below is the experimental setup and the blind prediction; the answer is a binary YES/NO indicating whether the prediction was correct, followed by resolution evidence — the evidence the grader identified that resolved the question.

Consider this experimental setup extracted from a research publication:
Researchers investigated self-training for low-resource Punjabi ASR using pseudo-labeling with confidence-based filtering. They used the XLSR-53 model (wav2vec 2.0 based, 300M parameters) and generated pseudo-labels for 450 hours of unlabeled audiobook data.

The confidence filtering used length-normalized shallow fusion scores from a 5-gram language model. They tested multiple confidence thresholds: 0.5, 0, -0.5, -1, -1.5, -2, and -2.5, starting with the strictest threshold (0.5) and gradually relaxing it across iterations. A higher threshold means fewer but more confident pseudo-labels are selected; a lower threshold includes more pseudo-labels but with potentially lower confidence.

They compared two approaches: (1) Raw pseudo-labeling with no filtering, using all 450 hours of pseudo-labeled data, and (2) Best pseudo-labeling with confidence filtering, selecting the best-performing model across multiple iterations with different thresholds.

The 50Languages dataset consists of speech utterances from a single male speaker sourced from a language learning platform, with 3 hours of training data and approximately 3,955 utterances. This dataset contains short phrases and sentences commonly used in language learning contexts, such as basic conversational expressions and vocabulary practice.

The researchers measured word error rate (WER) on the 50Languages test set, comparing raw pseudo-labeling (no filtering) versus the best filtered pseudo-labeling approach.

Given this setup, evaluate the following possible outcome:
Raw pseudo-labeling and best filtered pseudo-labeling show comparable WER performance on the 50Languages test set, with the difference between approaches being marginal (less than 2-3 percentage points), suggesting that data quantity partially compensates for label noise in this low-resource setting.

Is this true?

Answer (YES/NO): NO